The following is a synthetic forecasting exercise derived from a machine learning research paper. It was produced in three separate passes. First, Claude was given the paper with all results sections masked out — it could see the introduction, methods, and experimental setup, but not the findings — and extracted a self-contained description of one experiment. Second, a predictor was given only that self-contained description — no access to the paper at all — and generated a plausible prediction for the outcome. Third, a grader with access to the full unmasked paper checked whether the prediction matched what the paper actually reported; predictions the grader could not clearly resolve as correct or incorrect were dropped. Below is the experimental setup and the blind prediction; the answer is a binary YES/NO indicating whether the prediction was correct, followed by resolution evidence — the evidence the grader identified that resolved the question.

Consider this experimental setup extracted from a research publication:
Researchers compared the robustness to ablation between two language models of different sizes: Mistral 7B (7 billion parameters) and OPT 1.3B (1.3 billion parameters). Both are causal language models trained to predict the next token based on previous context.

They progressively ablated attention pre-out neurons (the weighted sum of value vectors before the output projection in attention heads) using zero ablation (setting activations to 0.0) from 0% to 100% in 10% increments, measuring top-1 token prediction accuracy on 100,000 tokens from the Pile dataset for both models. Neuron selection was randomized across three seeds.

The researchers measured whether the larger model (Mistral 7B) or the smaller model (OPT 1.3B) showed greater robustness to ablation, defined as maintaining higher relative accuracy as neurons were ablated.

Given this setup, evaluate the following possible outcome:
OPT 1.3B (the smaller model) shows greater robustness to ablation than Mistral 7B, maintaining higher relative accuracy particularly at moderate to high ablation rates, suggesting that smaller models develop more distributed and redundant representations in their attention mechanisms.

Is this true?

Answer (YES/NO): NO